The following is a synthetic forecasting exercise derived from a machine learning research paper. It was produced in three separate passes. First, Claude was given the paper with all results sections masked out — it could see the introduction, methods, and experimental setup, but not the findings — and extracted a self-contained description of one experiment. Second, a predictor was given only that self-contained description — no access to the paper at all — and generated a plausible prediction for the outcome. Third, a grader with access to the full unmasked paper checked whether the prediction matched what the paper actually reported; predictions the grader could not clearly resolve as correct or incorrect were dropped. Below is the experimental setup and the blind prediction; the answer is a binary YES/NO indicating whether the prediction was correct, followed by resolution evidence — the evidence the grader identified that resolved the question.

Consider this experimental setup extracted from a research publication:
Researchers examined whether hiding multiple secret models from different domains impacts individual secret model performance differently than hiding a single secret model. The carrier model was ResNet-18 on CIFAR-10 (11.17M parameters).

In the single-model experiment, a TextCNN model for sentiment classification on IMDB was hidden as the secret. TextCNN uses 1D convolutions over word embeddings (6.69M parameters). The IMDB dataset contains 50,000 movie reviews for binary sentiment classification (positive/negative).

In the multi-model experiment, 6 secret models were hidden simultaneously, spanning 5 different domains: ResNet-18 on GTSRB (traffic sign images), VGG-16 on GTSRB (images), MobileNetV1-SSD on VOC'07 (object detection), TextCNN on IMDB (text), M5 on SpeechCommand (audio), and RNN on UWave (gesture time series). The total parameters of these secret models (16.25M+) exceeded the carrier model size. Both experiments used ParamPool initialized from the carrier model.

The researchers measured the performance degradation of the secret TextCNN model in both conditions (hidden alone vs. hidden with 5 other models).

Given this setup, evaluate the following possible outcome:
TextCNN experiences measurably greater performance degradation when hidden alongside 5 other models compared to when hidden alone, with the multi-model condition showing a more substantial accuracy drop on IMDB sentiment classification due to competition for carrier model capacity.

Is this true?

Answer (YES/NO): NO